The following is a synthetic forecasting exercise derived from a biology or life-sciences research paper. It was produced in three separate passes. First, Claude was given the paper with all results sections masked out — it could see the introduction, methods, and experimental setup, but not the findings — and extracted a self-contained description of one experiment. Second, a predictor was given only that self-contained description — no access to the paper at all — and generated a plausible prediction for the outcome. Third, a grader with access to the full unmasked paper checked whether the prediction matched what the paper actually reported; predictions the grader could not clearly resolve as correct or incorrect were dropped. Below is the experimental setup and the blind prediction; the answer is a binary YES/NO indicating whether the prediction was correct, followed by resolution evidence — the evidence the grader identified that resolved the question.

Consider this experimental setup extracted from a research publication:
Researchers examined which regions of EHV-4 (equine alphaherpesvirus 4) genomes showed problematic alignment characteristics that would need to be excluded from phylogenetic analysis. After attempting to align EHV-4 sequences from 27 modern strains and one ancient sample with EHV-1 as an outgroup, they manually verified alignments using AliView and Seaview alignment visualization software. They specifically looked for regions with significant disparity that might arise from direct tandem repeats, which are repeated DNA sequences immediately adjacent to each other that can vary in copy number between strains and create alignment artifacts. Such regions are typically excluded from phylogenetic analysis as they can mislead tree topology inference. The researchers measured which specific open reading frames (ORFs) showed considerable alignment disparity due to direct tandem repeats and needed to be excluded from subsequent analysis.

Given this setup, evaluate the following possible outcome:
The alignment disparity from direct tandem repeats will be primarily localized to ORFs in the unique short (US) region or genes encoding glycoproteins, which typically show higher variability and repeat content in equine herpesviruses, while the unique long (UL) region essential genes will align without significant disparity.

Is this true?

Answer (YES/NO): NO